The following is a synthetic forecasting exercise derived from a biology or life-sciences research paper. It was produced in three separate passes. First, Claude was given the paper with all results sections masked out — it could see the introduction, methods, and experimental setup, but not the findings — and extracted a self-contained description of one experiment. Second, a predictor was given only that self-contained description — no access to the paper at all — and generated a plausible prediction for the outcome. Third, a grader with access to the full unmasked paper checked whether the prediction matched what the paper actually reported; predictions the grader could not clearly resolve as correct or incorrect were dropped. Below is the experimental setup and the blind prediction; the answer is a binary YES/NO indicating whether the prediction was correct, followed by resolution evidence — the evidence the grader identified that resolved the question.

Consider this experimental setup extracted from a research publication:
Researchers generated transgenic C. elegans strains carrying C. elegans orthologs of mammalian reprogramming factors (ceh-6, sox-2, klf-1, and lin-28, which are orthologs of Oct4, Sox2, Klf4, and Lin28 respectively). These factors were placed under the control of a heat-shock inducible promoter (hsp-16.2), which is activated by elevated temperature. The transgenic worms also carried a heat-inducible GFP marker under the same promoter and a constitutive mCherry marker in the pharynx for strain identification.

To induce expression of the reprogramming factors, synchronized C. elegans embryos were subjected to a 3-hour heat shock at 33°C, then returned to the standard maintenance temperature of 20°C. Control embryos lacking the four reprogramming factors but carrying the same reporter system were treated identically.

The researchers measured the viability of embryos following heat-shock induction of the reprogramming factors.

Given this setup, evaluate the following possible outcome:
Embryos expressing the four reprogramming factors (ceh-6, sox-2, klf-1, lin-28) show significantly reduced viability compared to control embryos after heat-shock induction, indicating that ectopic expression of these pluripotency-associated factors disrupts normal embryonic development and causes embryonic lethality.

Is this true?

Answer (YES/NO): YES